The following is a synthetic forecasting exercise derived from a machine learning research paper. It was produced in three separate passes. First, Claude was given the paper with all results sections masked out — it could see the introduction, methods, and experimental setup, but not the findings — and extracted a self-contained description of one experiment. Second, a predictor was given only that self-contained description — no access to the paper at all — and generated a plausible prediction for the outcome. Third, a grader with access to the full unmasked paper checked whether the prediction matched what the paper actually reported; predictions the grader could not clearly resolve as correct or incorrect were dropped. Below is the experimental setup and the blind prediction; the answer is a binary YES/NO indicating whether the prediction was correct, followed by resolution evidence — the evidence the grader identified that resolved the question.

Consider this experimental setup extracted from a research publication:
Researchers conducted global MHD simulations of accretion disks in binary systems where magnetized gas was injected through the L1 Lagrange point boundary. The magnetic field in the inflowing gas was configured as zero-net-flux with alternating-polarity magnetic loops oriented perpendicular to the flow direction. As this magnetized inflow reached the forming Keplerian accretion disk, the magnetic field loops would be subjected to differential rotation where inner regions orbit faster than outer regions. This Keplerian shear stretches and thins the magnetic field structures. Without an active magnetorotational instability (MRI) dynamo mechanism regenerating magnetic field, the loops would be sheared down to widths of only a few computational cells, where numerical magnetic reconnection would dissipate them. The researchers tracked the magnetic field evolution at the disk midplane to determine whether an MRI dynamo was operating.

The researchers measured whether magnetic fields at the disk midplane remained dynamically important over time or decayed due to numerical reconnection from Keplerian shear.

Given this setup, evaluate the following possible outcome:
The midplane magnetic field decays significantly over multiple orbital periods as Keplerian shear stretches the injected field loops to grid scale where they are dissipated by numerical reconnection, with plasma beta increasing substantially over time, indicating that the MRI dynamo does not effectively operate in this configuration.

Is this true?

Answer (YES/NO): NO